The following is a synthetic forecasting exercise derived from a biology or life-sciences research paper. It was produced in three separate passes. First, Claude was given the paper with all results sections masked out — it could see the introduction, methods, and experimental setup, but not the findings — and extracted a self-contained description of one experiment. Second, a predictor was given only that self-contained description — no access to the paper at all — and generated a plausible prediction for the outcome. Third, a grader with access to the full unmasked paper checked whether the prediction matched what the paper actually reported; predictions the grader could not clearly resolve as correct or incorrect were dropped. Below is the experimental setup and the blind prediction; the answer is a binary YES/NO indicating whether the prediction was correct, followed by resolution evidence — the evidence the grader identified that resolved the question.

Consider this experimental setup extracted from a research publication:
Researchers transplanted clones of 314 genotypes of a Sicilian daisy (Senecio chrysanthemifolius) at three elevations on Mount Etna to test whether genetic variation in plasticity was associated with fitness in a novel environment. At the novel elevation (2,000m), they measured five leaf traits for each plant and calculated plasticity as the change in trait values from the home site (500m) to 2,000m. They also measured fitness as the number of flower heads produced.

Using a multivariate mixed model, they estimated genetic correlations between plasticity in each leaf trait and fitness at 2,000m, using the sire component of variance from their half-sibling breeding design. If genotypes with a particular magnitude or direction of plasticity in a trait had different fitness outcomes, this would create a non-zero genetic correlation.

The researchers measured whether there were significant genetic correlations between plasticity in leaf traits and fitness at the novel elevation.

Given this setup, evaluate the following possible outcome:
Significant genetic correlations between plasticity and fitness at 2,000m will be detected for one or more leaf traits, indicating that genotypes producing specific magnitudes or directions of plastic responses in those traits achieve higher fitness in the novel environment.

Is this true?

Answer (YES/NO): YES